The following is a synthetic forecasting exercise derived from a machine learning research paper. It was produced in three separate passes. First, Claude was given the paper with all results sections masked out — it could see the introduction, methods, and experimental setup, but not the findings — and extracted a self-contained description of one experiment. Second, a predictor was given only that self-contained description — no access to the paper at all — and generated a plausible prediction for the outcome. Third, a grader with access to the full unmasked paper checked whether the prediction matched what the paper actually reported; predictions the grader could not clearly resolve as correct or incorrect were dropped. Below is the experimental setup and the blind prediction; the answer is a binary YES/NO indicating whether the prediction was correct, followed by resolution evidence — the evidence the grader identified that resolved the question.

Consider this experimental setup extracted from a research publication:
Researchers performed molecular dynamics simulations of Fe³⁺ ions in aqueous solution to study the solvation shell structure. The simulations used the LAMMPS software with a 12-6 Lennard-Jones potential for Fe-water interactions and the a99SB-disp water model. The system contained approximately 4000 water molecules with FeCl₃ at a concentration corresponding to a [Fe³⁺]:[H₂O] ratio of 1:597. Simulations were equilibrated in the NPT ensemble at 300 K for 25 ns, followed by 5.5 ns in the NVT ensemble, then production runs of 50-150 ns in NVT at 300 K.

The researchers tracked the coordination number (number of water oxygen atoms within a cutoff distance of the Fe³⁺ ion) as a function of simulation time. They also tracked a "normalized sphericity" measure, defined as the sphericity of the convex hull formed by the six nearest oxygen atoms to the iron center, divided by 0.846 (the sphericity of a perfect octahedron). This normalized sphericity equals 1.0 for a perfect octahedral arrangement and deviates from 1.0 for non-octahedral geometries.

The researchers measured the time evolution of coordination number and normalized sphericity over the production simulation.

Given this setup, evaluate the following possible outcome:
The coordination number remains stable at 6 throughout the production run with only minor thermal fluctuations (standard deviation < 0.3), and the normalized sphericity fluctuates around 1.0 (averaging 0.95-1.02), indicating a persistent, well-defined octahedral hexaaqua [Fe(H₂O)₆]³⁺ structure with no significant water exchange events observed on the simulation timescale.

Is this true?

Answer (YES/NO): NO